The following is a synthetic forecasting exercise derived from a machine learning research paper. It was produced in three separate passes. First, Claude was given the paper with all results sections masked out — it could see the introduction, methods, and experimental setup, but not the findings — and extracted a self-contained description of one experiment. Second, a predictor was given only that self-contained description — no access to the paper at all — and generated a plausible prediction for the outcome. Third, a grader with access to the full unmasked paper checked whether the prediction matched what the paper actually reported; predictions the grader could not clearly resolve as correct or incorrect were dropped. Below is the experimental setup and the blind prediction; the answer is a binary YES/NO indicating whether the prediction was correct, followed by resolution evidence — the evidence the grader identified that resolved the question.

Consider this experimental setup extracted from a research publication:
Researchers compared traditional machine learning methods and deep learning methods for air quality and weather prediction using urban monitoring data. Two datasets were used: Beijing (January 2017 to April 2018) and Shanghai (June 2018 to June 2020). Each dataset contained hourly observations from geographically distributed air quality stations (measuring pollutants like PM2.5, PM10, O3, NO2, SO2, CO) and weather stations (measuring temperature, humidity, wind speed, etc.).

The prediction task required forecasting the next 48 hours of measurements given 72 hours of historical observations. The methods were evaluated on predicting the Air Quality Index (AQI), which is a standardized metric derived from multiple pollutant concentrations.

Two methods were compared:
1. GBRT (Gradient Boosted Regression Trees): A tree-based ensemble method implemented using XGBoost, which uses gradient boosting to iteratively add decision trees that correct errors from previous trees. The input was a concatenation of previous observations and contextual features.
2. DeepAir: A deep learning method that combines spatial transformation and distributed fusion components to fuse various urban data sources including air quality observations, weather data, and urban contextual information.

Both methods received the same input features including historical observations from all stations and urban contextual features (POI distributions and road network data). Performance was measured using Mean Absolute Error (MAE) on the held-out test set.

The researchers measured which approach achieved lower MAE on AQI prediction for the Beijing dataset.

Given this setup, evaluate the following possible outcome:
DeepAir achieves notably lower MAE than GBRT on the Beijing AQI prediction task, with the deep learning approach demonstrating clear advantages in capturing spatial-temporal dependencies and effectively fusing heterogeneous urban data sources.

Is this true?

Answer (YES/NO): YES